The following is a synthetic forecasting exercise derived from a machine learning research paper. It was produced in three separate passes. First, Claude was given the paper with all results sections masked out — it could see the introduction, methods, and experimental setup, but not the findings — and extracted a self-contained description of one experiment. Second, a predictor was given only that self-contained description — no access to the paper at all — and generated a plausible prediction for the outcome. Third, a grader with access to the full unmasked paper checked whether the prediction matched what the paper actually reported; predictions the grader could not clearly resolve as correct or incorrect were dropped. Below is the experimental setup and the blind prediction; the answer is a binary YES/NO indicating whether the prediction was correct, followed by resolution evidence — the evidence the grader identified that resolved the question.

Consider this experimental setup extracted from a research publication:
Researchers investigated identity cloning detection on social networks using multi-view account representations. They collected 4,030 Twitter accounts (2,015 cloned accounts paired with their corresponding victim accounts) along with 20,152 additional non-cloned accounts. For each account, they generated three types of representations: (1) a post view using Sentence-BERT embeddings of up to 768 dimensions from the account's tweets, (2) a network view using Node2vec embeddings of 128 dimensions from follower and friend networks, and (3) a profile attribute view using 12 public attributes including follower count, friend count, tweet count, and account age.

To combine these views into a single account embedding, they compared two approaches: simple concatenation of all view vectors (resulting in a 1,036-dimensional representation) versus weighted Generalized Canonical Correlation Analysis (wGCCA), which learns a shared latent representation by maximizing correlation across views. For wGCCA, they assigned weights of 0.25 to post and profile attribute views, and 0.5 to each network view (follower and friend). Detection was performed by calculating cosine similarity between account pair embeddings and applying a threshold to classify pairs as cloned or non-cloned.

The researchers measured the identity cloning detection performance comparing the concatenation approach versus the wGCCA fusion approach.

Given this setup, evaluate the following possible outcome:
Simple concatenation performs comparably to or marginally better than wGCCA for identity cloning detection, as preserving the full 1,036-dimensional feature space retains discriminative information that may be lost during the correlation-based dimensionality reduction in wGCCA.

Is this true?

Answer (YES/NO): NO